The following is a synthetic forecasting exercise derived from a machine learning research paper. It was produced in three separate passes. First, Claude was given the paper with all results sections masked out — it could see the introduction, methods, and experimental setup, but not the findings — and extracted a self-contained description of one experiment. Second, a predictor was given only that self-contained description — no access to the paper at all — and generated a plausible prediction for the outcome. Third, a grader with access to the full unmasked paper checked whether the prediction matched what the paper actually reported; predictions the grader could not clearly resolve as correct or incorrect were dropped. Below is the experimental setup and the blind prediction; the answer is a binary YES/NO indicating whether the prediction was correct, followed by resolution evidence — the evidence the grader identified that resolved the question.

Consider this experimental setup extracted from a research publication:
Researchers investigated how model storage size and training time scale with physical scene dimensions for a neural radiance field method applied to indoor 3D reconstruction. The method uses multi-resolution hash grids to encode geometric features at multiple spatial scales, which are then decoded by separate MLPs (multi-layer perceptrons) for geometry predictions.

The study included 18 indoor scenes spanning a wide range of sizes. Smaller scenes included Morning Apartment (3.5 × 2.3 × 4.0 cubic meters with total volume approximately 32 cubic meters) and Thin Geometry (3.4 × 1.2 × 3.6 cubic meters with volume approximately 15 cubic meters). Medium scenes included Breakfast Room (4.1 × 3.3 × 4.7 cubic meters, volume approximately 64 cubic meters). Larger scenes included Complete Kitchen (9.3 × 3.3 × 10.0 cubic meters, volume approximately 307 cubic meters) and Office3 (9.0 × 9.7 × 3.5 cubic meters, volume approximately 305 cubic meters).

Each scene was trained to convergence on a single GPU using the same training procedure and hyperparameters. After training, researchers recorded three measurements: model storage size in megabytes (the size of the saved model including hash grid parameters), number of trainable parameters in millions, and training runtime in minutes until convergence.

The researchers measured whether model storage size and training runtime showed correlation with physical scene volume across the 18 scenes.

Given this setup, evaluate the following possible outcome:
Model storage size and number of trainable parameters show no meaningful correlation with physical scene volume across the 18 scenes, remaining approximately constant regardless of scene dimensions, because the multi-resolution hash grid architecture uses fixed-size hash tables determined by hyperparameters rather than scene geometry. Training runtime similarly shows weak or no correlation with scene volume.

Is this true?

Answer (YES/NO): NO